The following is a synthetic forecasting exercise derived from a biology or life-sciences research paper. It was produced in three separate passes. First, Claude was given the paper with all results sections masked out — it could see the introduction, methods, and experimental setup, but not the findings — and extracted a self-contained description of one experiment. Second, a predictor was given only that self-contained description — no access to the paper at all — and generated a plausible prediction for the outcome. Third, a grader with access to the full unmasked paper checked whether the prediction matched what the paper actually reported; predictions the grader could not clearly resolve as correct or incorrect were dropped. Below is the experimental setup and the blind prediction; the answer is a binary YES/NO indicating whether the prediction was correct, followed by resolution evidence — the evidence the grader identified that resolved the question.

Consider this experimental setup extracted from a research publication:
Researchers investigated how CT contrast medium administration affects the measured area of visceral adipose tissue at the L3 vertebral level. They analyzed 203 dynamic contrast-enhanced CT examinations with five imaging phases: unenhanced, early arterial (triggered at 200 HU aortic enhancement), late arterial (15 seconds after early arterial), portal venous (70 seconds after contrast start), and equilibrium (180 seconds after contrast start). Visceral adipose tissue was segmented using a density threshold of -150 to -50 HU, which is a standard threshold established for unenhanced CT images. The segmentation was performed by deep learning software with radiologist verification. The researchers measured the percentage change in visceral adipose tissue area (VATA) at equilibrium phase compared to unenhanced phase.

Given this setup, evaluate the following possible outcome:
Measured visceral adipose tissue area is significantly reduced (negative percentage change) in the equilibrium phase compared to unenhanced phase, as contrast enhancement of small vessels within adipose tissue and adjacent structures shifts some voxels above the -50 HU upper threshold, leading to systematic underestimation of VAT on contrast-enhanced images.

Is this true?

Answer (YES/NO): YES